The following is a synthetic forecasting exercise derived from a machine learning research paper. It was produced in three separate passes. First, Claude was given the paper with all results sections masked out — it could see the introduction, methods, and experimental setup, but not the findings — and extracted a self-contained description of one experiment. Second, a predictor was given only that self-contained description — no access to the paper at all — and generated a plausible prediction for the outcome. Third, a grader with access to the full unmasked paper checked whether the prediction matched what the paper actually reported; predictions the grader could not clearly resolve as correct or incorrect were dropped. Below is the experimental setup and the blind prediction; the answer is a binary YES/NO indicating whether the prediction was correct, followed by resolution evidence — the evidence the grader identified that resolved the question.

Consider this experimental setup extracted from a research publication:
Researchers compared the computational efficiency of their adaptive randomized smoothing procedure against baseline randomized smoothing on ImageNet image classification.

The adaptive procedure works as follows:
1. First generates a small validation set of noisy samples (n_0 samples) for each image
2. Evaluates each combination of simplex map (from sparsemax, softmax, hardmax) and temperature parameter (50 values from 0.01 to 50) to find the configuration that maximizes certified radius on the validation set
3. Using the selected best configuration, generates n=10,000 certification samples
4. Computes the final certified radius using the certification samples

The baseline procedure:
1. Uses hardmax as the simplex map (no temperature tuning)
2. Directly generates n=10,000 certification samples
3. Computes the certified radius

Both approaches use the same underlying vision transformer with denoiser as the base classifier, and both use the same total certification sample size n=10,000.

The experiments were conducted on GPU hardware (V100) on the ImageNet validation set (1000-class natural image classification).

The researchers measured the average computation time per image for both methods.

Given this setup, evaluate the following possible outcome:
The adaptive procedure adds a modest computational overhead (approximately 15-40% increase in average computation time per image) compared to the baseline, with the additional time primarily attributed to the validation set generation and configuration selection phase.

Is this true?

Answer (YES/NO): NO